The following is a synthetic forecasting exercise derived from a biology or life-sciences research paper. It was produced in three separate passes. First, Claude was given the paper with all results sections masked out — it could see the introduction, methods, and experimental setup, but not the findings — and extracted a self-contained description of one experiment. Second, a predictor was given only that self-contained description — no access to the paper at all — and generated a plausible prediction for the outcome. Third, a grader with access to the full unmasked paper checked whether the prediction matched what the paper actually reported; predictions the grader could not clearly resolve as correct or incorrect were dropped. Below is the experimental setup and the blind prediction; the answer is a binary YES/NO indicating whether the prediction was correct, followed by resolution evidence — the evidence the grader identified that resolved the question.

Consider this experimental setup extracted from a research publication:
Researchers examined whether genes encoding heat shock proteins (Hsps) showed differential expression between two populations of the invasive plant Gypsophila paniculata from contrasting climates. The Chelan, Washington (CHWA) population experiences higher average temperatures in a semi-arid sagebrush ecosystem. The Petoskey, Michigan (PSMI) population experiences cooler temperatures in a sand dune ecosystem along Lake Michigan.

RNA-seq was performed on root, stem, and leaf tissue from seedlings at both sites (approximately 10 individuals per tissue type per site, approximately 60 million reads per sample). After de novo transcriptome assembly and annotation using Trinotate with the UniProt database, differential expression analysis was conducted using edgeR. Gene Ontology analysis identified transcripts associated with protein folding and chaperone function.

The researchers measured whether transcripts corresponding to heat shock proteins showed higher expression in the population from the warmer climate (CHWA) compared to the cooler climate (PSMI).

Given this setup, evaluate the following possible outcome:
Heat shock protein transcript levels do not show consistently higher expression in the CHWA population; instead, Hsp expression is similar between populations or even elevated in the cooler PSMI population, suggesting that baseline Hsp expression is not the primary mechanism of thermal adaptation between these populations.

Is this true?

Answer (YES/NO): NO